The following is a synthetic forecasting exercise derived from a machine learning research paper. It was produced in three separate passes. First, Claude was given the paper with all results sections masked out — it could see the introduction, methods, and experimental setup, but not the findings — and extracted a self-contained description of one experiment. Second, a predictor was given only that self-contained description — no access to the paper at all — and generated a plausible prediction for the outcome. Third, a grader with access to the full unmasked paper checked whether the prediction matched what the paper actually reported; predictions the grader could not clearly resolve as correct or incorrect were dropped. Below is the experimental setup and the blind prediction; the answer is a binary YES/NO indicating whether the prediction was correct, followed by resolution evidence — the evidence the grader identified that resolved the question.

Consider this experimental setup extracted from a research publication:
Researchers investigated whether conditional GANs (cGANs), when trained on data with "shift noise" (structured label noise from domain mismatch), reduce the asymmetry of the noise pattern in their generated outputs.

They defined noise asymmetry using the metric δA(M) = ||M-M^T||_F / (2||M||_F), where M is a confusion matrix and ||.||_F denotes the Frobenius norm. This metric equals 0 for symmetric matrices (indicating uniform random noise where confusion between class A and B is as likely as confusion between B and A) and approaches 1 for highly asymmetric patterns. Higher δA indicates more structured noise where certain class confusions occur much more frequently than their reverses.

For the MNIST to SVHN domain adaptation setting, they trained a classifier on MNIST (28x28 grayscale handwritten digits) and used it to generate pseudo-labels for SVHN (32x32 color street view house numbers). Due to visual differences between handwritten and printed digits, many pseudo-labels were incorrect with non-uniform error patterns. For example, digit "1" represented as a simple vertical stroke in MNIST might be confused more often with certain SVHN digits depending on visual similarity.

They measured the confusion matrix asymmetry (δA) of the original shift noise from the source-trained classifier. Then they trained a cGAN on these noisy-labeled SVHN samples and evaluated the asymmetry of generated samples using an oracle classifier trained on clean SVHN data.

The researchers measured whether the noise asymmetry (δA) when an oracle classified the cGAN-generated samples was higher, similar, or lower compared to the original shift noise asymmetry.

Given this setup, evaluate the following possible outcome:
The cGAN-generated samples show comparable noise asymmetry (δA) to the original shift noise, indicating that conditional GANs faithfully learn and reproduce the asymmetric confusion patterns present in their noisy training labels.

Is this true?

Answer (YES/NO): NO